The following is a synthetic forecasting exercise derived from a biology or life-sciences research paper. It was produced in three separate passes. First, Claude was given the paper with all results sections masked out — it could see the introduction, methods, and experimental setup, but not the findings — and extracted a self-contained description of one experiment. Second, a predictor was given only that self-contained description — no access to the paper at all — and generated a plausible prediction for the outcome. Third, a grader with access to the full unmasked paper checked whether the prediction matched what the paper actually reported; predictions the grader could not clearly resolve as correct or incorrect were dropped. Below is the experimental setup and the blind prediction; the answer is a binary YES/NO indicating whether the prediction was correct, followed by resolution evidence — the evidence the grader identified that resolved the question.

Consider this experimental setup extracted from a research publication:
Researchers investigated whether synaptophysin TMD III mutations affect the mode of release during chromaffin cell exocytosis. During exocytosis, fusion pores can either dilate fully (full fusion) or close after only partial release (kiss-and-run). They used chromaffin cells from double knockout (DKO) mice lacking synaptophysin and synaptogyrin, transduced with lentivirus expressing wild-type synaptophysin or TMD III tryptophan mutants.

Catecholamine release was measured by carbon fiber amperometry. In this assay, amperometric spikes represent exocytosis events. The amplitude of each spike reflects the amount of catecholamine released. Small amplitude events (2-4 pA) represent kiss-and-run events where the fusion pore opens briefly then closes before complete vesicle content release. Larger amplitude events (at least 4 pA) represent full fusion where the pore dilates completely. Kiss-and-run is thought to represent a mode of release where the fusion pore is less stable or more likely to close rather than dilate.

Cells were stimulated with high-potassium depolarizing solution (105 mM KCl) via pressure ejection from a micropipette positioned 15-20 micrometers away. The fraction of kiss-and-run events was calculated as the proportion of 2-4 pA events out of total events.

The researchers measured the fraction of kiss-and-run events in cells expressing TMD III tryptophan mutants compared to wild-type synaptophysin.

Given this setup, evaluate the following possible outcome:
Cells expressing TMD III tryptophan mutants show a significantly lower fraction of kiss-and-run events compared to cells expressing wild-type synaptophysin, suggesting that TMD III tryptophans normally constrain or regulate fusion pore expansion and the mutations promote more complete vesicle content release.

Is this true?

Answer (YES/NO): NO